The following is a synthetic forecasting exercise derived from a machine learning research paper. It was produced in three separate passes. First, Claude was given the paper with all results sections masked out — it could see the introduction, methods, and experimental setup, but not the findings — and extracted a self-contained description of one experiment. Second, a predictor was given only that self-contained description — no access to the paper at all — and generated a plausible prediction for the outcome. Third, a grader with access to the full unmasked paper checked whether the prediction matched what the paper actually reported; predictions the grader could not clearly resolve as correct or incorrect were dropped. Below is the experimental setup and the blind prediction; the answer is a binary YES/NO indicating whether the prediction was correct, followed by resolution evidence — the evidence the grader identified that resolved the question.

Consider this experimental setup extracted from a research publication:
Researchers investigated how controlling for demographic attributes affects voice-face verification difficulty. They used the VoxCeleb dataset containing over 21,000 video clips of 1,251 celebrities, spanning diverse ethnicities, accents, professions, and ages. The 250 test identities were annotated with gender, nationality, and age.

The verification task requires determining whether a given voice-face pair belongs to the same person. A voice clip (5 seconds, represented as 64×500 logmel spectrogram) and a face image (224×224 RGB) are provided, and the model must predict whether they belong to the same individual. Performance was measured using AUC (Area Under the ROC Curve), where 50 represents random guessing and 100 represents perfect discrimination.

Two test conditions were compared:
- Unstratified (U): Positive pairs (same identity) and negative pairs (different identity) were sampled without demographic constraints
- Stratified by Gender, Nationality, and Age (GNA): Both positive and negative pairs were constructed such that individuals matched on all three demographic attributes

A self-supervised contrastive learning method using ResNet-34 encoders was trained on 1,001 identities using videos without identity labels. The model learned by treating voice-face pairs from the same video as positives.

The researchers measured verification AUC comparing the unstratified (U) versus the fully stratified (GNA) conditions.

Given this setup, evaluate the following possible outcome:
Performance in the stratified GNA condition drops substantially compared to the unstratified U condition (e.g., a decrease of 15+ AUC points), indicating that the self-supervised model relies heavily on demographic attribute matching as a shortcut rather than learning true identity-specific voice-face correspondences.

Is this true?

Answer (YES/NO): YES